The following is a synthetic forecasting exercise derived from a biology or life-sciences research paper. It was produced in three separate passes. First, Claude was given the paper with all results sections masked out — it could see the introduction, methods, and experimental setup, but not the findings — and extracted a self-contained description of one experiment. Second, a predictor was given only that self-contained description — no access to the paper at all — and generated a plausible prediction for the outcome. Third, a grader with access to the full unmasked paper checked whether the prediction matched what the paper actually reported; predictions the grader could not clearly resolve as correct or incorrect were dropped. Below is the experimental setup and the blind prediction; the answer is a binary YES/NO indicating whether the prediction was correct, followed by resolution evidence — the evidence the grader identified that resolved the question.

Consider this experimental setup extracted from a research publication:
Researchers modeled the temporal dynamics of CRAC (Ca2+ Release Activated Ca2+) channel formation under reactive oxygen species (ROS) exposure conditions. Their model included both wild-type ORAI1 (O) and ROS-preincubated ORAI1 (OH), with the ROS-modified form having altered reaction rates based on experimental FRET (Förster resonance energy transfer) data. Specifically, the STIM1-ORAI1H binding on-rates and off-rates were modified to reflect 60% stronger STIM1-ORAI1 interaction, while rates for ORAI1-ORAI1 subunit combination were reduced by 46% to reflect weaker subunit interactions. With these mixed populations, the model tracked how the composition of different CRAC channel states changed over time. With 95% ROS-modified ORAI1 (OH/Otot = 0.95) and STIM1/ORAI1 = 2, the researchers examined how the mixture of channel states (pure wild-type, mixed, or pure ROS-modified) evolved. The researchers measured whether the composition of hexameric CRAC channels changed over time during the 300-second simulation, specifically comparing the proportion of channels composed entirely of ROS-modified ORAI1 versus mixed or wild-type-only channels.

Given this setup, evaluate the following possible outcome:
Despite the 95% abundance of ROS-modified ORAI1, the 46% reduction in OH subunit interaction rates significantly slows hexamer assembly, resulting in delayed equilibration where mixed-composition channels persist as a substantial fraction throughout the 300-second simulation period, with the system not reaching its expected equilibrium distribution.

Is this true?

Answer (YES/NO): NO